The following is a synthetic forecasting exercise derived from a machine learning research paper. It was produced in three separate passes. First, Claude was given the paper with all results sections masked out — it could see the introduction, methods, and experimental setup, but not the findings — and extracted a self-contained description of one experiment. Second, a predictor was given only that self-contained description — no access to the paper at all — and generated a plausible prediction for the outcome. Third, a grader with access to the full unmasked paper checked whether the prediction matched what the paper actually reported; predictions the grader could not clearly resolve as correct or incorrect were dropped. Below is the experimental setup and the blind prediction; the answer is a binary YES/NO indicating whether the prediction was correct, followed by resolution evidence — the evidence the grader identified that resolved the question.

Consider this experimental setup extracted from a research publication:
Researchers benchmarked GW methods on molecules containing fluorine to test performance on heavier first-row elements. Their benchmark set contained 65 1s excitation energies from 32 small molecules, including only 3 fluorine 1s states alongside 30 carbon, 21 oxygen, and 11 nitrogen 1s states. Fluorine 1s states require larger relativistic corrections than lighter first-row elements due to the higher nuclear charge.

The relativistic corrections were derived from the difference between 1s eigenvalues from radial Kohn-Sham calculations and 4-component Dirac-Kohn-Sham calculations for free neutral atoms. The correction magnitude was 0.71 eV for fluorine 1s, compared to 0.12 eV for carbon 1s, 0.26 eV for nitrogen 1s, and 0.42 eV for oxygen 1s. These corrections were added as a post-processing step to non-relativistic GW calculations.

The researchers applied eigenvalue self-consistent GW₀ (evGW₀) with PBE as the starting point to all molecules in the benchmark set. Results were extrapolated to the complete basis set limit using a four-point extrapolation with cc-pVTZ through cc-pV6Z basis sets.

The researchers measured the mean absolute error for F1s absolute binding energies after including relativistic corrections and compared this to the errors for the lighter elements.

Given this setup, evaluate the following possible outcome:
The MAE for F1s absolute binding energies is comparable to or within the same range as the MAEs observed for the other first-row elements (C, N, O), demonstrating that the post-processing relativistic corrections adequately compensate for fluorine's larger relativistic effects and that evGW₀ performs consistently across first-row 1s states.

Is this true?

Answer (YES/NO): NO